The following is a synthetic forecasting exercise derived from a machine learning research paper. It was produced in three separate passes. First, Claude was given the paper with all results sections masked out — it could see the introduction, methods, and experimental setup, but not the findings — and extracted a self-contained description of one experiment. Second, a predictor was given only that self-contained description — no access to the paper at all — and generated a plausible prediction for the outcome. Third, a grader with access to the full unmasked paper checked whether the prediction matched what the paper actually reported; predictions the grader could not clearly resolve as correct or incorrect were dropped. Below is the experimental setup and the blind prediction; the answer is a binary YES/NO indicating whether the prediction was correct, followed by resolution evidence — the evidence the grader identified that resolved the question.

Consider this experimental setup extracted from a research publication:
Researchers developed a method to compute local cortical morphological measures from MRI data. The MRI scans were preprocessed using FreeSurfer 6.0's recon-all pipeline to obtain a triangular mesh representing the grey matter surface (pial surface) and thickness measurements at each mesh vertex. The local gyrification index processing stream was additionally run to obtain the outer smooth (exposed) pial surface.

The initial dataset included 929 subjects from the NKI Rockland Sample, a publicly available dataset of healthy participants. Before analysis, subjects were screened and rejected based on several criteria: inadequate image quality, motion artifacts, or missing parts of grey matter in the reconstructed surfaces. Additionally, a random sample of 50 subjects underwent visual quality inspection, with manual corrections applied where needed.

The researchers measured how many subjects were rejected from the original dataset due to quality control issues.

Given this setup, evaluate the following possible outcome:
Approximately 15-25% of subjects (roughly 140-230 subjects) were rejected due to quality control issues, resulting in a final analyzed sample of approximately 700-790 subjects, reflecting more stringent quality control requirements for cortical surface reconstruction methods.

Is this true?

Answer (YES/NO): NO